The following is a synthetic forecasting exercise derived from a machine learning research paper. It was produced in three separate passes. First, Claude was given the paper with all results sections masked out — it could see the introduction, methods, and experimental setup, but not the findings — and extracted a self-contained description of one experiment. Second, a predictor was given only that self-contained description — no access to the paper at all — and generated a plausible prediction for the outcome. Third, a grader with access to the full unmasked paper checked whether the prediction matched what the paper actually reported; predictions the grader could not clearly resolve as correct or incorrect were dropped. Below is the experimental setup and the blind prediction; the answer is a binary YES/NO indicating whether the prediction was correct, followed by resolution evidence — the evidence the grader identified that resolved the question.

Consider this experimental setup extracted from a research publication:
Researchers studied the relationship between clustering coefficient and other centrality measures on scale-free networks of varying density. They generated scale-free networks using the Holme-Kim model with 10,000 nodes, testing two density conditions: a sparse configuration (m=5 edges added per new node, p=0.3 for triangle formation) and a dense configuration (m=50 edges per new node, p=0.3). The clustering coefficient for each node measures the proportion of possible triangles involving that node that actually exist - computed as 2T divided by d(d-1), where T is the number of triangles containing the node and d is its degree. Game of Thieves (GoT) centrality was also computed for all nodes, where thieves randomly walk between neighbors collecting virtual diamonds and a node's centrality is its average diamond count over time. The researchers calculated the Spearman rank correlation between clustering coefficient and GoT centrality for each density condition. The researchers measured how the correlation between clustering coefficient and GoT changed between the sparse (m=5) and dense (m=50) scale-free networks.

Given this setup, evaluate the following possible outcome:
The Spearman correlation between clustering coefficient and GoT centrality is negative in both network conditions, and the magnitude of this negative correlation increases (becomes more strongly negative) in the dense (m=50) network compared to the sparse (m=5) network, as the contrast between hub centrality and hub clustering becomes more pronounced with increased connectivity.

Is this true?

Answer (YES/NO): NO